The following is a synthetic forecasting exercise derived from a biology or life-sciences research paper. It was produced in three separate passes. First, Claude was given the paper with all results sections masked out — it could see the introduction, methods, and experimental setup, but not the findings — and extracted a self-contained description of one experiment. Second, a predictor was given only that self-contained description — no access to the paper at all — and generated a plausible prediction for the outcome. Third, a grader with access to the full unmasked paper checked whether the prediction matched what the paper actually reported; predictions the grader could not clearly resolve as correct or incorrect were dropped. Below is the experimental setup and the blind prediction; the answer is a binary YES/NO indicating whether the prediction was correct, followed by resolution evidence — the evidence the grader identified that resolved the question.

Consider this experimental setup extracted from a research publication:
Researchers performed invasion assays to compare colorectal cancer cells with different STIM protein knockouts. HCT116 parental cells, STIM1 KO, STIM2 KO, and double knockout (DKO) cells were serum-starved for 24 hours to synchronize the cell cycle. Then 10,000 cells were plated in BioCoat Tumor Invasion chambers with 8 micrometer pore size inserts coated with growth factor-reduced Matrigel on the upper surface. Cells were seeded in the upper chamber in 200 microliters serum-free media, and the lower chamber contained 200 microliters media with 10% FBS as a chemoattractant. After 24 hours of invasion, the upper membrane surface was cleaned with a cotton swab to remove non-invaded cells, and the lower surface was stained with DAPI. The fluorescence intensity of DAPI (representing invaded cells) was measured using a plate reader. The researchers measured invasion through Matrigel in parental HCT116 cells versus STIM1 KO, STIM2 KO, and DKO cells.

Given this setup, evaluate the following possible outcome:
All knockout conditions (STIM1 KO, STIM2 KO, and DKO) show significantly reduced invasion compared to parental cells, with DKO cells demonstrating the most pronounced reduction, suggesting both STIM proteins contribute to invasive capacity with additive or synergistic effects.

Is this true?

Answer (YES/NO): NO